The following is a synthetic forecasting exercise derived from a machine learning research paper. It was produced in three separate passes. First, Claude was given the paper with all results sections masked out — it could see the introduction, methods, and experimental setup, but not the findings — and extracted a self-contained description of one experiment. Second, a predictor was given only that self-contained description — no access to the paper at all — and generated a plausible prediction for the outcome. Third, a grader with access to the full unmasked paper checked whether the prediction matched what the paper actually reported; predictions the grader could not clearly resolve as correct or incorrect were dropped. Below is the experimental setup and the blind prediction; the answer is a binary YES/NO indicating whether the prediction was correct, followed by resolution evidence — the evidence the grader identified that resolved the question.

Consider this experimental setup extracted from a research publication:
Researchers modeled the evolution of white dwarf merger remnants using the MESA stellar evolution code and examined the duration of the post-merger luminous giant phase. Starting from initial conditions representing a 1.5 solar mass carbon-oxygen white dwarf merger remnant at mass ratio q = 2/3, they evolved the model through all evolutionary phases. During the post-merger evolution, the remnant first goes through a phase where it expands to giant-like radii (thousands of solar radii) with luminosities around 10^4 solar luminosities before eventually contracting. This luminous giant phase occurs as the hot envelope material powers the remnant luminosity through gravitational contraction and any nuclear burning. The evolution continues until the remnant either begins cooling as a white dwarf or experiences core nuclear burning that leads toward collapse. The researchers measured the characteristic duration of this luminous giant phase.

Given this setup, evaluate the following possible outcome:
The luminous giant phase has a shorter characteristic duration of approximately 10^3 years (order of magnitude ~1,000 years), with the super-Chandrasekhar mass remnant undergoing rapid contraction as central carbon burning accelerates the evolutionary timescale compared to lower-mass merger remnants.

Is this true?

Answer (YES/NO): NO